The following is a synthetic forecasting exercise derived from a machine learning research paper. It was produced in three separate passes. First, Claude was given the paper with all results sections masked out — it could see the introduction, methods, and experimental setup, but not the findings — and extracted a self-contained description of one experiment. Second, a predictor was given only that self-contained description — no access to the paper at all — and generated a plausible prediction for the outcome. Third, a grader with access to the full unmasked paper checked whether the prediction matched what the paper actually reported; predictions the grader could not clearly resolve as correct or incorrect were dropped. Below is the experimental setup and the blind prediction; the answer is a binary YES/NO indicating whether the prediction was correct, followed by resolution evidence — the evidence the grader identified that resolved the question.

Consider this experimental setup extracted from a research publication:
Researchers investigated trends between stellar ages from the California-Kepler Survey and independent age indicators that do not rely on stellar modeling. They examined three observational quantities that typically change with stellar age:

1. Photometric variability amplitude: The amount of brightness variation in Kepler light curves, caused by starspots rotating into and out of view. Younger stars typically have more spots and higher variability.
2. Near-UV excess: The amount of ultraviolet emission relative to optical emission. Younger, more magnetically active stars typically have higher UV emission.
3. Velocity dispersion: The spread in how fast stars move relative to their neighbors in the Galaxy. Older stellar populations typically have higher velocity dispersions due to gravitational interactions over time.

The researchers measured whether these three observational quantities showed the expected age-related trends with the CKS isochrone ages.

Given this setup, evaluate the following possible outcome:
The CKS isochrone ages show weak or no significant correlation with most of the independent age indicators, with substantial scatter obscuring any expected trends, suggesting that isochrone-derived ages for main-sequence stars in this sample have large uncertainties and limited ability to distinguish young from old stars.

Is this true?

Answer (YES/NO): NO